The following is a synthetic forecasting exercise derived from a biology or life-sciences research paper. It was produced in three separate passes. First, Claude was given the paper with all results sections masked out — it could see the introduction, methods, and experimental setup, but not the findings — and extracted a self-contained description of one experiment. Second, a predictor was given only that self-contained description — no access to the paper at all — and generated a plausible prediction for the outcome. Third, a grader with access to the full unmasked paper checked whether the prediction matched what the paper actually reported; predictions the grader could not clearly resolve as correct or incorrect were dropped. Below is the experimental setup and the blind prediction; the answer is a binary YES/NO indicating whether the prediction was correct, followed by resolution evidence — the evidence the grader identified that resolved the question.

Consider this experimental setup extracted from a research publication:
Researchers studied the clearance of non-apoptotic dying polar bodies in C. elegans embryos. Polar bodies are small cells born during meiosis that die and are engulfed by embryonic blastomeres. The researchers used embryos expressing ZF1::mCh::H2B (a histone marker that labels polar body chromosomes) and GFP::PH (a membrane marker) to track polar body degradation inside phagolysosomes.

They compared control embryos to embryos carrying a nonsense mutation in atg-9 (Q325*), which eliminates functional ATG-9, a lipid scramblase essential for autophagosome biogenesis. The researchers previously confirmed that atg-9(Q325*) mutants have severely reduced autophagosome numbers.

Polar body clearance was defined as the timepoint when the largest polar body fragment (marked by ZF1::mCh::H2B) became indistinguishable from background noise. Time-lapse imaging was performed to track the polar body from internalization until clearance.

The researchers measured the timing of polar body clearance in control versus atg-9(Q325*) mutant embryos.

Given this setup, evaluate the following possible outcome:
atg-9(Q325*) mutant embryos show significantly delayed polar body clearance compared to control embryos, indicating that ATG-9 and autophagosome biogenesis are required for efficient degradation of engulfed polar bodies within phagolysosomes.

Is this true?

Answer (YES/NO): NO